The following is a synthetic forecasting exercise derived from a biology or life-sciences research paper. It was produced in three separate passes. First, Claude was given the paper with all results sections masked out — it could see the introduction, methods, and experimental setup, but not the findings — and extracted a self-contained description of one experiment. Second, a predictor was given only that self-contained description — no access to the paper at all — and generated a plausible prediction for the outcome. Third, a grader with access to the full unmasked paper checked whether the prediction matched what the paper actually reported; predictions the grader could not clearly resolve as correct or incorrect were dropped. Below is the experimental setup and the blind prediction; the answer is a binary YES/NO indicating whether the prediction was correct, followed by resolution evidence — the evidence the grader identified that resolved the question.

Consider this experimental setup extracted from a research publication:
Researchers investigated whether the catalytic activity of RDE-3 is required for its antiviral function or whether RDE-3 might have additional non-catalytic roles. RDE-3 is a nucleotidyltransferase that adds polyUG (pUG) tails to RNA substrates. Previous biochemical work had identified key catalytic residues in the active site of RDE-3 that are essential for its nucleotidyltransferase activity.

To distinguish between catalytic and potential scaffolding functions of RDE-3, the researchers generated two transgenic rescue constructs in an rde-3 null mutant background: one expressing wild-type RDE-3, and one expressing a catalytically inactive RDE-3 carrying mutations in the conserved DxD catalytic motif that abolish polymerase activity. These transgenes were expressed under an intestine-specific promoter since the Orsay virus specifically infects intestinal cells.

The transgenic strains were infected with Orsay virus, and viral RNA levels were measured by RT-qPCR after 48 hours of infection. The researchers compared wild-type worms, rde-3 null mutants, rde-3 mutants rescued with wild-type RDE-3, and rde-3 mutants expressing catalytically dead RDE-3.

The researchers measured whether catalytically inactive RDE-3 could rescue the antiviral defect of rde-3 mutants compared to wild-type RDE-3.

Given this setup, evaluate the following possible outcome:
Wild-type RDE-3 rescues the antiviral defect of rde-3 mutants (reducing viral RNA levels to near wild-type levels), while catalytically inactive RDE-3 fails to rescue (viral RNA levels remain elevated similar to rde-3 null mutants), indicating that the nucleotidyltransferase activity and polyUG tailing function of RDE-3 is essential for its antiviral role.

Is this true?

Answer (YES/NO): YES